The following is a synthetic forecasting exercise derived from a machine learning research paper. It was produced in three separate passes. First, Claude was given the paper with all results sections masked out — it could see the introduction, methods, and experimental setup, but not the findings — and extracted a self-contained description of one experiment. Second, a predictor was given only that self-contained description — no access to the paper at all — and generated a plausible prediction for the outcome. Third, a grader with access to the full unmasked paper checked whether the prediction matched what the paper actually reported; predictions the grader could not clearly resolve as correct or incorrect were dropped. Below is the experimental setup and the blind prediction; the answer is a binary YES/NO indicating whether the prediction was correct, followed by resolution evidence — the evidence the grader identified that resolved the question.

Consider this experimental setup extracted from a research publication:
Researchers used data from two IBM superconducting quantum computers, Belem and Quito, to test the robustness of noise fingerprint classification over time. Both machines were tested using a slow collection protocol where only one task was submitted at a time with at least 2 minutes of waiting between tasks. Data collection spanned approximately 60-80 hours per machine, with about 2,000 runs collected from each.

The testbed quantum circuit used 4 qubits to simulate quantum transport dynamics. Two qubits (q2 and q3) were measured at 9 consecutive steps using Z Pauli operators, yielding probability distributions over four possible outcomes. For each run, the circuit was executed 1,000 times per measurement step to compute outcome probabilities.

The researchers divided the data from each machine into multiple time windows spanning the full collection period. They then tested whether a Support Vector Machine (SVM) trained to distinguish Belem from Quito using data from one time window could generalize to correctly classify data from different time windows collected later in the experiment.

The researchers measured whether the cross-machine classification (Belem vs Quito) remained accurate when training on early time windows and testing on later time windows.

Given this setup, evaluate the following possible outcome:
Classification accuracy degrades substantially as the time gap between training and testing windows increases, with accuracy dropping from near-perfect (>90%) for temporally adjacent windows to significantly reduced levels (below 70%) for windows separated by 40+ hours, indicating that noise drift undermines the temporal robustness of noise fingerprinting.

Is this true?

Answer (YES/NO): NO